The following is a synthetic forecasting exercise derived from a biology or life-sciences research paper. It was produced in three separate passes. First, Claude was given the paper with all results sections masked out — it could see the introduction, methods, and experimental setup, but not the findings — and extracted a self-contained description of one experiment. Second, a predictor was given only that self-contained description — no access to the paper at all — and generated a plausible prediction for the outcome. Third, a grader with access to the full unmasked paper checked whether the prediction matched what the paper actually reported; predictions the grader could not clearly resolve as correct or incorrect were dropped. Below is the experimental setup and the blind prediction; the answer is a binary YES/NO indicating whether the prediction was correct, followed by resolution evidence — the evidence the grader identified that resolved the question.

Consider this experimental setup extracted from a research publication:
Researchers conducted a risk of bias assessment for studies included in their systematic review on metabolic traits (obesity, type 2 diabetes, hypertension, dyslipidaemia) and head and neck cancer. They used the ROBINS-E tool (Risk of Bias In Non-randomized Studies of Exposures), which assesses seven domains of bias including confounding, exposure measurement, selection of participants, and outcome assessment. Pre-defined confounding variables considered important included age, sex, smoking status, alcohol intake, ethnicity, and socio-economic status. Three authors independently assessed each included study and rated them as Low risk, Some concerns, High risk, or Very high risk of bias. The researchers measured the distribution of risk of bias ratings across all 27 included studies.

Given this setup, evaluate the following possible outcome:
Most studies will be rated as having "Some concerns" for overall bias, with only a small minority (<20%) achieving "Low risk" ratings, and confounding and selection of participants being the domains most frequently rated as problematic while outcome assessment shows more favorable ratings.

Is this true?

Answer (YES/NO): NO